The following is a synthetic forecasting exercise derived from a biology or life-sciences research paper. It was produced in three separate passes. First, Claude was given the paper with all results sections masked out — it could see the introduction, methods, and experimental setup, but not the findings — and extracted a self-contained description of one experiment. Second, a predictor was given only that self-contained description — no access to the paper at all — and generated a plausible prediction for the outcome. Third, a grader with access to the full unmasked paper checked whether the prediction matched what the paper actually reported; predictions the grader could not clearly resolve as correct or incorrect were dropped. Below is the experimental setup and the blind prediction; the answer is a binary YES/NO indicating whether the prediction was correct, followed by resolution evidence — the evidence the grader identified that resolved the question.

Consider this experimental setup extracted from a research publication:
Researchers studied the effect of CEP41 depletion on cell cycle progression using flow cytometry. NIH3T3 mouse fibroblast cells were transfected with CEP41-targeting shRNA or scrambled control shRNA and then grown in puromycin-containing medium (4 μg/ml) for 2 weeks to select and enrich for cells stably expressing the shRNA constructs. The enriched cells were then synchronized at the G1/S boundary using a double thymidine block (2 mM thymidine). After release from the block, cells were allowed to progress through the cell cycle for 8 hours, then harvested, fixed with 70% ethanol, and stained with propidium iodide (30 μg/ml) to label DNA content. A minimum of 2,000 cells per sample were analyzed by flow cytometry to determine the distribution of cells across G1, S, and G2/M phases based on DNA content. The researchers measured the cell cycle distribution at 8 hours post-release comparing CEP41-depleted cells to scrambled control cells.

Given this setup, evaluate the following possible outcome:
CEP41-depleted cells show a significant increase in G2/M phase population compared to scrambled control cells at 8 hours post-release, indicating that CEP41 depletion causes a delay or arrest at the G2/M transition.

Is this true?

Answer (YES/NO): NO